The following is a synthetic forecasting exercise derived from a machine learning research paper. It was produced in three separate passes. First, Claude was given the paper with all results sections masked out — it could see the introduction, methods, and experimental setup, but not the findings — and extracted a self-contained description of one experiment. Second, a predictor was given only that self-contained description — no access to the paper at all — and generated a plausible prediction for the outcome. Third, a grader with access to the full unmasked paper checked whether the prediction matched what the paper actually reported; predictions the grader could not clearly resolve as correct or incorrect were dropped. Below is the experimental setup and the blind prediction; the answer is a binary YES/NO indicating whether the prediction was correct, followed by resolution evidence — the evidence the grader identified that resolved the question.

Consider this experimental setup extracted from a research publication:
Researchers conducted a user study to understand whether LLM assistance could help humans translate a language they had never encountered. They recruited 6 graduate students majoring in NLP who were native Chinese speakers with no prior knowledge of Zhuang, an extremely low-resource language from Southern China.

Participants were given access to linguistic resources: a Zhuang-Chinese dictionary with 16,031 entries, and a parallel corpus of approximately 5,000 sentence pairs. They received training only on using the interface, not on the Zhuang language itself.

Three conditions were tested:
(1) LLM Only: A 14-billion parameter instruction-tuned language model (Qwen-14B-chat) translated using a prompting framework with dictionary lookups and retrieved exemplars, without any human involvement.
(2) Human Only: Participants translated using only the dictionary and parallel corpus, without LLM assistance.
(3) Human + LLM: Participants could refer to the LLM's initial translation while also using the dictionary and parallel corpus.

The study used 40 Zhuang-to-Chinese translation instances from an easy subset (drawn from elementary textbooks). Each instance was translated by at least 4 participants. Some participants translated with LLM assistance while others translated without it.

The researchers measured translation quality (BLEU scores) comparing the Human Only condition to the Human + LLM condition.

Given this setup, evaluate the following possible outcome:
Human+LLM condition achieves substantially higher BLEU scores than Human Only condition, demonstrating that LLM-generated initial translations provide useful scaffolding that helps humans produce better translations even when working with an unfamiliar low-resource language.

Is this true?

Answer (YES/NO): NO